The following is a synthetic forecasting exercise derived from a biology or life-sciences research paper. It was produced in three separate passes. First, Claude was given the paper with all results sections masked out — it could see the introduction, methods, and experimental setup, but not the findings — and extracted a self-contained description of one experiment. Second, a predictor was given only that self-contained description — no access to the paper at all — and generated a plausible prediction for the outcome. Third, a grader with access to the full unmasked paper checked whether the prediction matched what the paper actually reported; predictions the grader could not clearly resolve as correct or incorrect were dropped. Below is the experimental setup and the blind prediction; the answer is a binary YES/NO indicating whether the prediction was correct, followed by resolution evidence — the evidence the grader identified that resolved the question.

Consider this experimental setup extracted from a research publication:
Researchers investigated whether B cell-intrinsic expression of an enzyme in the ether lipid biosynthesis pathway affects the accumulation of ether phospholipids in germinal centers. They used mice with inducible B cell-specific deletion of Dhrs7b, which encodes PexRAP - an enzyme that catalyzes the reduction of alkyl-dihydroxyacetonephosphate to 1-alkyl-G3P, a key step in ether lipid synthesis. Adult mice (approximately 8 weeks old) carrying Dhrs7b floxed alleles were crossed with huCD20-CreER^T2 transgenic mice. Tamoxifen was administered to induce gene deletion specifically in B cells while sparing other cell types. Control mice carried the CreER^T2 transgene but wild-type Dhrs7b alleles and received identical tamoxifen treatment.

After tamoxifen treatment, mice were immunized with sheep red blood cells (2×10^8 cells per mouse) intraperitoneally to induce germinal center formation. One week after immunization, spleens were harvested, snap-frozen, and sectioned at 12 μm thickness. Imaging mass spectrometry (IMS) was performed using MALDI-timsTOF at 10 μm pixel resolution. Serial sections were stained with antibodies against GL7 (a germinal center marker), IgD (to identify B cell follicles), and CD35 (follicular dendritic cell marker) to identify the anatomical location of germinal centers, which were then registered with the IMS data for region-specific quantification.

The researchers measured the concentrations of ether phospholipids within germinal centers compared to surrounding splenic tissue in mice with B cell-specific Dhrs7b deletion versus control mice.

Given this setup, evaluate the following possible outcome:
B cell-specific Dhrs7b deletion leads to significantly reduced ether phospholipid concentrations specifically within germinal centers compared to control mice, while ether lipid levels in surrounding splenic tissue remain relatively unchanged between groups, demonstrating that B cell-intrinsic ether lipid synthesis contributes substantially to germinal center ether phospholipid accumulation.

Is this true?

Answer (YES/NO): NO